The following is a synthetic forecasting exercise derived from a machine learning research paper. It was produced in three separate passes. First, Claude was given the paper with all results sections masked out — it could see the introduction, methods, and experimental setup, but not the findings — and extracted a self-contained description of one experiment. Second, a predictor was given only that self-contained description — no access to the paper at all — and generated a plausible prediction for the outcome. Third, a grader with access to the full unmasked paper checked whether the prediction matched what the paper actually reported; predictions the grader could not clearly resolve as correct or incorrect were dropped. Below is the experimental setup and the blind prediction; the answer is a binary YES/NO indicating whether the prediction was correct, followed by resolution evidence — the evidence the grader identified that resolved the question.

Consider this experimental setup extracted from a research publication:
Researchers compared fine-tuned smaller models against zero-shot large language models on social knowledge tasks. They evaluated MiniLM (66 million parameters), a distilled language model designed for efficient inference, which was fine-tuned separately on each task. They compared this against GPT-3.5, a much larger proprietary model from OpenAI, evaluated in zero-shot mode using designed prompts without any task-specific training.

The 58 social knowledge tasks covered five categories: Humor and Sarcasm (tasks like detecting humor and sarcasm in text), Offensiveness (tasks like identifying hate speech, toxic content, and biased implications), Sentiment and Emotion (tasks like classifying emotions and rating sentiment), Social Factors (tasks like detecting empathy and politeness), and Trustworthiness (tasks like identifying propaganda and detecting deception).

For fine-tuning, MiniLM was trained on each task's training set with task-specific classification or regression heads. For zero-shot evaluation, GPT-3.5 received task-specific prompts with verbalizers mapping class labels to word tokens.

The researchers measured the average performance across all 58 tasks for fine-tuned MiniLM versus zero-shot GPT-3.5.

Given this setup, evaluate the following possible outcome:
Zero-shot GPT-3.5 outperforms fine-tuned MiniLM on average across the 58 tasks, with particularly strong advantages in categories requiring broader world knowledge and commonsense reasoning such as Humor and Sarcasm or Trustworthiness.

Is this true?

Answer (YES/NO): NO